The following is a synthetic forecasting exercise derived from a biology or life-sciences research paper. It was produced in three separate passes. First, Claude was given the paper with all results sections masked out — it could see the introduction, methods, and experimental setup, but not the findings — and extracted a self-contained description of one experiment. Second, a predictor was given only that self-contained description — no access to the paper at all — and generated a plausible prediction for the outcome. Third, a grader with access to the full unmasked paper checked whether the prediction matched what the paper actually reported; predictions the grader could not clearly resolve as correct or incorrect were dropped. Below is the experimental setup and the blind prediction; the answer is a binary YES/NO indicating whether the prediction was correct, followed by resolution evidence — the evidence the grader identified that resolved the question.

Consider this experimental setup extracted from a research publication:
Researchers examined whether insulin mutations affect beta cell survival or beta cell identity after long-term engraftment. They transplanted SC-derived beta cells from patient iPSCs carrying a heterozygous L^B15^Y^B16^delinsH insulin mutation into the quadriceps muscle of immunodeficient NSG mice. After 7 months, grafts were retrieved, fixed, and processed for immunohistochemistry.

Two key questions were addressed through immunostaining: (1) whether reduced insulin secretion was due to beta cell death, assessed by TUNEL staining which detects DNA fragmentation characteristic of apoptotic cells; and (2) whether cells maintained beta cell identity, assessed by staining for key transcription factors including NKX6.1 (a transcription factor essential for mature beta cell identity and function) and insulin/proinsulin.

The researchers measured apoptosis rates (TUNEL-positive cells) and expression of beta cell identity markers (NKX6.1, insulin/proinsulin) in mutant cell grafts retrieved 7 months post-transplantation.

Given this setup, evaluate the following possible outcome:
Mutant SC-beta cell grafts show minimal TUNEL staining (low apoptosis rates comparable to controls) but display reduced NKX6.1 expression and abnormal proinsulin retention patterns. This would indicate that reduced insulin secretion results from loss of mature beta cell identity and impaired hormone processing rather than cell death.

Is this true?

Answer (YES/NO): NO